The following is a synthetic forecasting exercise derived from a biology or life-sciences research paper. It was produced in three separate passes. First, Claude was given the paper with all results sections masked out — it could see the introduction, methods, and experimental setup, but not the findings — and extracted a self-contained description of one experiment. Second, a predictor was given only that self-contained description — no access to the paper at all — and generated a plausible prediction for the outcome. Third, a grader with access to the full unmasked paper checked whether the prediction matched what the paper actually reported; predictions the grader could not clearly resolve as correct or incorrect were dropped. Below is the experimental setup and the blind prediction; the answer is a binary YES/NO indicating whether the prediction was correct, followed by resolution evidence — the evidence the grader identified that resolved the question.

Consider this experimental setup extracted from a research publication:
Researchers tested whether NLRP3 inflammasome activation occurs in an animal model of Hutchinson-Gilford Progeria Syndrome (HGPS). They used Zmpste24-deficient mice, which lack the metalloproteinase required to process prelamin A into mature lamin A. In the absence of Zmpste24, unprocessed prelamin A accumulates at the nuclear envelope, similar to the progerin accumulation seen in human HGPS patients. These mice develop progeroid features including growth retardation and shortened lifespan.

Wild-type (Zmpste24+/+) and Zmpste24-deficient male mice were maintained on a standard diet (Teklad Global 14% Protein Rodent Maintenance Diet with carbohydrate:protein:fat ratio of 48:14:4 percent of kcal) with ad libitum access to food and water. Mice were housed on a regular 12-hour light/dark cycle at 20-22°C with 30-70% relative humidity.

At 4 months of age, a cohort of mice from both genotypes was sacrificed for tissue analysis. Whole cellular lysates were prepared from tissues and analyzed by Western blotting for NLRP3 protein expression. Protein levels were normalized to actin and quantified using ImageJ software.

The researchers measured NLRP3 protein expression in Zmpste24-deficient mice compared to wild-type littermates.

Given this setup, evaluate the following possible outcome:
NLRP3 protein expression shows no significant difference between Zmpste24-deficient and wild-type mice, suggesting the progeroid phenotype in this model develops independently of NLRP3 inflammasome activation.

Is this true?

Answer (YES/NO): NO